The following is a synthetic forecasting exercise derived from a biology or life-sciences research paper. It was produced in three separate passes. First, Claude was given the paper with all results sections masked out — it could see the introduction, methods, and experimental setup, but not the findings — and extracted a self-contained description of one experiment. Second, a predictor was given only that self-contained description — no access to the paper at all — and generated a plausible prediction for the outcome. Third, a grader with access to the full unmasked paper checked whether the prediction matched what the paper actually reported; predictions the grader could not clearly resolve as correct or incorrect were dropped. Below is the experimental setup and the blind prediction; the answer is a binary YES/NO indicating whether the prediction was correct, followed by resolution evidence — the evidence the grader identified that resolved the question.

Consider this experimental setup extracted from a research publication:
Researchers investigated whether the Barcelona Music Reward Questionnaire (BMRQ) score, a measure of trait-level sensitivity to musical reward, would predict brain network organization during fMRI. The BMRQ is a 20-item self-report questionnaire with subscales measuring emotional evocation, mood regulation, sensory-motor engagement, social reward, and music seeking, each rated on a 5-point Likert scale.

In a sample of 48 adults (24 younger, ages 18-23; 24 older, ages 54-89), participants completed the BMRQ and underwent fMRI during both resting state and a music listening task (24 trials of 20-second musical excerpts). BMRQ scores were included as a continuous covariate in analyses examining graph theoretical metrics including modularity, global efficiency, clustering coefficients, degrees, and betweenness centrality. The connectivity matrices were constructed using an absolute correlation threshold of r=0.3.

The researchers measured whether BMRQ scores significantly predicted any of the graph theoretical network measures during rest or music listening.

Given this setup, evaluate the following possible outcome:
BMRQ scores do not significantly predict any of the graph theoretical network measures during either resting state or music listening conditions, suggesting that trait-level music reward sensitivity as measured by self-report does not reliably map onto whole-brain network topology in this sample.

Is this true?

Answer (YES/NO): YES